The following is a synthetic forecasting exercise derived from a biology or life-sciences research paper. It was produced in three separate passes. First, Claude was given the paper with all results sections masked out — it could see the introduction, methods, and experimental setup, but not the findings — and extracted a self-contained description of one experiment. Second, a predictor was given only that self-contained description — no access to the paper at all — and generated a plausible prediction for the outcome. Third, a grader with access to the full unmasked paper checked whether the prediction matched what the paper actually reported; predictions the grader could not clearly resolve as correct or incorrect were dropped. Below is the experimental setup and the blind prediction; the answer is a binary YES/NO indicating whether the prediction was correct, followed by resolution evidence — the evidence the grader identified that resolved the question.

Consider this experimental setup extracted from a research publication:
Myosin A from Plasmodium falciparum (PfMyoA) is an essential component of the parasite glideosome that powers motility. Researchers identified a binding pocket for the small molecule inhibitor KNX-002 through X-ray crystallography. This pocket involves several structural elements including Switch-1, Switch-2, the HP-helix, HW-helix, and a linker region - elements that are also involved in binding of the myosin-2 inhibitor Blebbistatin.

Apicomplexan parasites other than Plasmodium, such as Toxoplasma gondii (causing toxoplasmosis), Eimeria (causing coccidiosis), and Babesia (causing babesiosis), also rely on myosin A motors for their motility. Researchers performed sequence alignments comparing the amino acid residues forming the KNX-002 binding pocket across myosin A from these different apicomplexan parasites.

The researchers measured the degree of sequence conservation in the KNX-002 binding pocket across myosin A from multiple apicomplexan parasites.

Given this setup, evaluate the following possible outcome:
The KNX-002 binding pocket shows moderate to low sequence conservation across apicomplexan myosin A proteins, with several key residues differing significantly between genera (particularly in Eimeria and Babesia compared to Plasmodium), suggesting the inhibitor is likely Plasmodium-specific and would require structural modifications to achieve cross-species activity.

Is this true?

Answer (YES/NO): NO